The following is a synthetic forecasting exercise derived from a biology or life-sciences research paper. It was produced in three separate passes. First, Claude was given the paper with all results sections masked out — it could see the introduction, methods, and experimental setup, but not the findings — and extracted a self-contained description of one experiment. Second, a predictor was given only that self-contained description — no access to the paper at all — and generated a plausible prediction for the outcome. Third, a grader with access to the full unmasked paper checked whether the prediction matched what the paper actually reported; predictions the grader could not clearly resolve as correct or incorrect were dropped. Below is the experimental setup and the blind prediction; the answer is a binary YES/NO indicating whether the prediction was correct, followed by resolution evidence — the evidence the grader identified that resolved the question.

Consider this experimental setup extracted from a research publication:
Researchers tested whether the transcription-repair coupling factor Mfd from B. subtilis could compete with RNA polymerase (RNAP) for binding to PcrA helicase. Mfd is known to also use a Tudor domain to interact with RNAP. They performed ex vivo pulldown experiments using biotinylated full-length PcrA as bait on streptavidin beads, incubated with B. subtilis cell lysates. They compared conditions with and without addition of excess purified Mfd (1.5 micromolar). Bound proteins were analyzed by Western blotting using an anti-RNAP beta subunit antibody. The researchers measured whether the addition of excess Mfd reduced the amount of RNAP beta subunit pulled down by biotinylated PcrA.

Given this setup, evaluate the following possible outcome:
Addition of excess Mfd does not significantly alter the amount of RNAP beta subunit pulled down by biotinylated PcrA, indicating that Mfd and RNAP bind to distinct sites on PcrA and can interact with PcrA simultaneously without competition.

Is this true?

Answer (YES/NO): NO